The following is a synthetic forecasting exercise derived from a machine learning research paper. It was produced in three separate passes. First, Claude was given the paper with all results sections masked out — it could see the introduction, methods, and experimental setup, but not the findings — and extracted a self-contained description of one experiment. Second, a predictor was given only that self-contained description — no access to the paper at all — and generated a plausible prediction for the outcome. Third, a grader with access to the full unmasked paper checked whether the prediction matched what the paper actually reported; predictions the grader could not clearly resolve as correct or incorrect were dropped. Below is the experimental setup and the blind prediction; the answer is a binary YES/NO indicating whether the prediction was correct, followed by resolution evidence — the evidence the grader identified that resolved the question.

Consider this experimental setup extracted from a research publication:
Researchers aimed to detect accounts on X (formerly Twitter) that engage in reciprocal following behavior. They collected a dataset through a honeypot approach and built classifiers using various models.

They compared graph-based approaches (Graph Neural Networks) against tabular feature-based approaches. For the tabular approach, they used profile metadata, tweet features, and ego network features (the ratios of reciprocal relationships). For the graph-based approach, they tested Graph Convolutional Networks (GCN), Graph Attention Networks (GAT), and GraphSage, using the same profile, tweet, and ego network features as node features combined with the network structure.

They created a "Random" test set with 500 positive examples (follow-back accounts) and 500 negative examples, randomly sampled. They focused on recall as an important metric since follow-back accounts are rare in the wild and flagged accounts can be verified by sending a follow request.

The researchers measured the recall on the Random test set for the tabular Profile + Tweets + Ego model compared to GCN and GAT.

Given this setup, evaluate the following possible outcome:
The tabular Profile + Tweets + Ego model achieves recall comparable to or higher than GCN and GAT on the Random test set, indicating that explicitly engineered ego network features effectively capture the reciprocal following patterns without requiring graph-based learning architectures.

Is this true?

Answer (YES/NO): NO